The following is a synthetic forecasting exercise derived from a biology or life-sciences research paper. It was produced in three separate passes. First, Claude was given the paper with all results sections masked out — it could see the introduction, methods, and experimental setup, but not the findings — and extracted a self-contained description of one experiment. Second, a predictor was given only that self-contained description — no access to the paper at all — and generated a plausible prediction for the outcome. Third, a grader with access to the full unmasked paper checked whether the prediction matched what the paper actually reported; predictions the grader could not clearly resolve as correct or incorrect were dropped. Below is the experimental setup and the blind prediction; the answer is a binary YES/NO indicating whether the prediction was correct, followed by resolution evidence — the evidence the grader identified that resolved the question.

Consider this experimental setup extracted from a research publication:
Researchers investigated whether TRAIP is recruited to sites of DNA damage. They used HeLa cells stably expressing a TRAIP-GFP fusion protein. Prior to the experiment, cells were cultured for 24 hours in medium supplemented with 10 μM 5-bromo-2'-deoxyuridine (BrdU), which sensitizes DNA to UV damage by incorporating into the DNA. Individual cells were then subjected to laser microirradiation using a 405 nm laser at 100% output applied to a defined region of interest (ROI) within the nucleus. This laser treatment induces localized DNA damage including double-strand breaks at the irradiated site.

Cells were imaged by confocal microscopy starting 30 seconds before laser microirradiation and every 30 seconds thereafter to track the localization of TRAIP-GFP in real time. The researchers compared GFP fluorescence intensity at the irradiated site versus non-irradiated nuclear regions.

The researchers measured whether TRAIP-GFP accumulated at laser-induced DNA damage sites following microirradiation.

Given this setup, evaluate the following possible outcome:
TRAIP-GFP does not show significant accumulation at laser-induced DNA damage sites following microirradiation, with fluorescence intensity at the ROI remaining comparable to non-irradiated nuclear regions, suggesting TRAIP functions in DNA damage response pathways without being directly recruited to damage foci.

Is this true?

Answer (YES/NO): NO